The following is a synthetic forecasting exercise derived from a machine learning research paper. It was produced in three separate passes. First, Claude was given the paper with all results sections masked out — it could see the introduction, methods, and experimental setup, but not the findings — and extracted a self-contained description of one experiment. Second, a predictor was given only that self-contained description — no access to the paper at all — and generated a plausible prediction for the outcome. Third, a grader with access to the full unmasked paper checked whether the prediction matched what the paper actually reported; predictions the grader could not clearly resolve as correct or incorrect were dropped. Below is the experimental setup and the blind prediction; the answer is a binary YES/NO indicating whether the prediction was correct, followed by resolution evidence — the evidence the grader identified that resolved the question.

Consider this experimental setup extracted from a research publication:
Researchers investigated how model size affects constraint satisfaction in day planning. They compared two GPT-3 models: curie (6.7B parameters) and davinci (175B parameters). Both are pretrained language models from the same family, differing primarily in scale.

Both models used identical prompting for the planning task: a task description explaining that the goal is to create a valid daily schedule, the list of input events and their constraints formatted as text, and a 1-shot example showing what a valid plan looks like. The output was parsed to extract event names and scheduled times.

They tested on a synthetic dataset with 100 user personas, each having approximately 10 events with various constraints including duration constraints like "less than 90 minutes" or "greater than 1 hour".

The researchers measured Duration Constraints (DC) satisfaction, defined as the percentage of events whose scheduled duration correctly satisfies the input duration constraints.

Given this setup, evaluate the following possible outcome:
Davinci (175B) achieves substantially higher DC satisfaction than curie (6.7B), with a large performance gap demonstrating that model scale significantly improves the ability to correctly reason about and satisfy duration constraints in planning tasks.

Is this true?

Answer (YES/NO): YES